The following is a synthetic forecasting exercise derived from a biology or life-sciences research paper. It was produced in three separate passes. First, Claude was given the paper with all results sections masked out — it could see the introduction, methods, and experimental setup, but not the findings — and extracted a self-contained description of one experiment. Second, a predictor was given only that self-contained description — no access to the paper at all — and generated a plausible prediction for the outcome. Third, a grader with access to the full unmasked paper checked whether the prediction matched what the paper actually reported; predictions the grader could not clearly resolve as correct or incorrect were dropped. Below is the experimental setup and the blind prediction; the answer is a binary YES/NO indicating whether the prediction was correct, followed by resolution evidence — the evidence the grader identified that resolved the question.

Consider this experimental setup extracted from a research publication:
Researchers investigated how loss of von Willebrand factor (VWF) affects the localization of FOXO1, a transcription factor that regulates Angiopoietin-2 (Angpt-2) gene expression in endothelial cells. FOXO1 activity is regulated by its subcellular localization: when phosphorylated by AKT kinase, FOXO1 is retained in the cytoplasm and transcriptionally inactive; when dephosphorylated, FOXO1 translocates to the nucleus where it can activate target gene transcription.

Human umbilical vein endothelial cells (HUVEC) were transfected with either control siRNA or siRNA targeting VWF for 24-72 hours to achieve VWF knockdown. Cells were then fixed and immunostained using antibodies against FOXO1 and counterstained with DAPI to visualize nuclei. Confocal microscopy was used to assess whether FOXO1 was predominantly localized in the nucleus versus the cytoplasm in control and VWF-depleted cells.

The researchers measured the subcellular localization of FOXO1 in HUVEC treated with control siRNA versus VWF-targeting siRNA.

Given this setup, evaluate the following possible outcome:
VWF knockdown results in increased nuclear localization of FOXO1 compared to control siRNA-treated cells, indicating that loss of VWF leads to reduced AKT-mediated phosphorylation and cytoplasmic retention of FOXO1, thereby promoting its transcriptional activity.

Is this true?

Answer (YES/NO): YES